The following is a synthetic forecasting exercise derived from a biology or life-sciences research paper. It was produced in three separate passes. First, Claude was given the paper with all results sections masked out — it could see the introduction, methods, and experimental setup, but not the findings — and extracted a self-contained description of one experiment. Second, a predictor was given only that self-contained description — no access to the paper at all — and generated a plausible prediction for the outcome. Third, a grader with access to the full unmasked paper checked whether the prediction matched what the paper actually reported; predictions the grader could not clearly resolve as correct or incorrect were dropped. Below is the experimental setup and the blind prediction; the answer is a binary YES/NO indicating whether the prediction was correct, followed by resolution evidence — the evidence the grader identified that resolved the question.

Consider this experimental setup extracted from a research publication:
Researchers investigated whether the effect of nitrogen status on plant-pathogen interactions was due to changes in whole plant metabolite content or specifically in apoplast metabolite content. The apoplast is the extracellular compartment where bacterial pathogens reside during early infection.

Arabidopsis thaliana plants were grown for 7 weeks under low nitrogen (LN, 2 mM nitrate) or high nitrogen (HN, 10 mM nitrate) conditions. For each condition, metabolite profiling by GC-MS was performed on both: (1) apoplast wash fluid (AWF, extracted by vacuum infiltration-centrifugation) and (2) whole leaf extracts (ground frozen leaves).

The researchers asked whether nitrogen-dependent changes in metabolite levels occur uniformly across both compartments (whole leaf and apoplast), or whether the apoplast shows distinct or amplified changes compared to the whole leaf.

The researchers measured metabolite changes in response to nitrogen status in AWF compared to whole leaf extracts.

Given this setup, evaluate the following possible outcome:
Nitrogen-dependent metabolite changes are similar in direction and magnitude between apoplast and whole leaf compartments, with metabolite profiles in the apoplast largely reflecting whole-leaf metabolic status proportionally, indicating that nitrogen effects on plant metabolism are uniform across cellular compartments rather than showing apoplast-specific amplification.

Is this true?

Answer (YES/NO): NO